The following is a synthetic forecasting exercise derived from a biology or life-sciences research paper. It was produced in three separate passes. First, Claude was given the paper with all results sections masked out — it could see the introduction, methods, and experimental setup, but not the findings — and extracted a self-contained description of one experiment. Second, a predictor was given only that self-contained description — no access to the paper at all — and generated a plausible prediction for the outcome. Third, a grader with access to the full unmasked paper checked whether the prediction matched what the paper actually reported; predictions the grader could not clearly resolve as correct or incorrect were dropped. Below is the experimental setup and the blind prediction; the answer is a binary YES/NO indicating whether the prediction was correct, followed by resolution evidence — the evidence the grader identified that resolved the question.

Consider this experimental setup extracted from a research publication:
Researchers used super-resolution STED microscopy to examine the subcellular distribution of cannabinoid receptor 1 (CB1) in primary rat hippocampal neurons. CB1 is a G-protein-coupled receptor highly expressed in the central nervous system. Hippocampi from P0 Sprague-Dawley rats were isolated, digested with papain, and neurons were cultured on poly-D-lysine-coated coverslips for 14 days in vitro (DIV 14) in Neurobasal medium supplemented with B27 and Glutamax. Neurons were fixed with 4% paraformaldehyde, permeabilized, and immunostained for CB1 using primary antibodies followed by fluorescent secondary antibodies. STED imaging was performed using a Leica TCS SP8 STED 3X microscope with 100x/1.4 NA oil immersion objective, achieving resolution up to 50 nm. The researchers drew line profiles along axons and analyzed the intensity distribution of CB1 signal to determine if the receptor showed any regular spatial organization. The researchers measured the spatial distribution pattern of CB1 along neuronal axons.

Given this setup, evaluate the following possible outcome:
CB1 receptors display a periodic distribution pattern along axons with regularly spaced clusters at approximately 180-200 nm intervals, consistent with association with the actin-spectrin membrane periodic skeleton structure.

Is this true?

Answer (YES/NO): YES